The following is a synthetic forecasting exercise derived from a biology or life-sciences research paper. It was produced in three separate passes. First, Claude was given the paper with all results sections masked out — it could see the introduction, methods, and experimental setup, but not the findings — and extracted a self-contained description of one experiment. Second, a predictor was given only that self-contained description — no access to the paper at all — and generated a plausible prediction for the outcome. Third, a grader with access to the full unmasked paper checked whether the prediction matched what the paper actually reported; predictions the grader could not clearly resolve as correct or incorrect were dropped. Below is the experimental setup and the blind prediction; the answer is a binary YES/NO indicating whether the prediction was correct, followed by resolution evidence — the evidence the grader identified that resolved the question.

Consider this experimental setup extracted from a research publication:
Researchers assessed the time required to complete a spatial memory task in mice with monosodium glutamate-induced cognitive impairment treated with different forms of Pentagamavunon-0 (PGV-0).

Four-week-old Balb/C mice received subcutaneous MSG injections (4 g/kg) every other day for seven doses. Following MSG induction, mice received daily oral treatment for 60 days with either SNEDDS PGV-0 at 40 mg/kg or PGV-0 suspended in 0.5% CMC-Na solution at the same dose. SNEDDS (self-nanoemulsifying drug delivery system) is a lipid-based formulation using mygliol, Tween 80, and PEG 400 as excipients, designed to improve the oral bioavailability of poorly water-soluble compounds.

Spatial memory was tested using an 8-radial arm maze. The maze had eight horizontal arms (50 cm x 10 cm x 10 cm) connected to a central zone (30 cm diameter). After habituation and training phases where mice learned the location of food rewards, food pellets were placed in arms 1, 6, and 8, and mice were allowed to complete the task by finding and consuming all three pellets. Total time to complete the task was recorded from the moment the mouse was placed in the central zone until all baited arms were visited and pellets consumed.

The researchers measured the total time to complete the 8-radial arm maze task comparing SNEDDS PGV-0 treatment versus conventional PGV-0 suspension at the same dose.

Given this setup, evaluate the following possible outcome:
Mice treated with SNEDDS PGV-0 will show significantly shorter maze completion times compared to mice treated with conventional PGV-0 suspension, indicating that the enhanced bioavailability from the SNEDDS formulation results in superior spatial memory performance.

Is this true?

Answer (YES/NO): NO